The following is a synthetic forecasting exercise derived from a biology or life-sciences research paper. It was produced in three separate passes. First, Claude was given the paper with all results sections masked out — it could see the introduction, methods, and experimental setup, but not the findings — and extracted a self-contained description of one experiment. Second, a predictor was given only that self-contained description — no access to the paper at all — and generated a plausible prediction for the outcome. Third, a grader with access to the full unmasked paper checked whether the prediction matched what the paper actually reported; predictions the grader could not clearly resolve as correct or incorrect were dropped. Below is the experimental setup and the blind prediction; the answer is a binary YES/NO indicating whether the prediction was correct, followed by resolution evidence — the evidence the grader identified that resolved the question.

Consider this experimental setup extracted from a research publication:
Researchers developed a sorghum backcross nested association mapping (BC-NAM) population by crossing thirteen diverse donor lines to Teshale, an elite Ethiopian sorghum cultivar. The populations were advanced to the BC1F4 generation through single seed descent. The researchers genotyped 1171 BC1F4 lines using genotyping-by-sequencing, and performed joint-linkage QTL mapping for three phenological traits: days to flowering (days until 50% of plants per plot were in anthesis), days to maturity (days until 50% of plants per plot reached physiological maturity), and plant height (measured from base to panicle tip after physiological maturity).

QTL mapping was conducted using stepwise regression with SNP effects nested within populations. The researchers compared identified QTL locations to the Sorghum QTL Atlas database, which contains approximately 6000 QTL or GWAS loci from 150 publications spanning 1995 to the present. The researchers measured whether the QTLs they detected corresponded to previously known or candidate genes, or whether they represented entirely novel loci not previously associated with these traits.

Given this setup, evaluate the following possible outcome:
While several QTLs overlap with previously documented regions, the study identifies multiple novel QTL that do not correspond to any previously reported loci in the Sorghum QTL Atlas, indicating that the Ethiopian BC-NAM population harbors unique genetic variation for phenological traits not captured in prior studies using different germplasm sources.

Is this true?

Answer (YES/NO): YES